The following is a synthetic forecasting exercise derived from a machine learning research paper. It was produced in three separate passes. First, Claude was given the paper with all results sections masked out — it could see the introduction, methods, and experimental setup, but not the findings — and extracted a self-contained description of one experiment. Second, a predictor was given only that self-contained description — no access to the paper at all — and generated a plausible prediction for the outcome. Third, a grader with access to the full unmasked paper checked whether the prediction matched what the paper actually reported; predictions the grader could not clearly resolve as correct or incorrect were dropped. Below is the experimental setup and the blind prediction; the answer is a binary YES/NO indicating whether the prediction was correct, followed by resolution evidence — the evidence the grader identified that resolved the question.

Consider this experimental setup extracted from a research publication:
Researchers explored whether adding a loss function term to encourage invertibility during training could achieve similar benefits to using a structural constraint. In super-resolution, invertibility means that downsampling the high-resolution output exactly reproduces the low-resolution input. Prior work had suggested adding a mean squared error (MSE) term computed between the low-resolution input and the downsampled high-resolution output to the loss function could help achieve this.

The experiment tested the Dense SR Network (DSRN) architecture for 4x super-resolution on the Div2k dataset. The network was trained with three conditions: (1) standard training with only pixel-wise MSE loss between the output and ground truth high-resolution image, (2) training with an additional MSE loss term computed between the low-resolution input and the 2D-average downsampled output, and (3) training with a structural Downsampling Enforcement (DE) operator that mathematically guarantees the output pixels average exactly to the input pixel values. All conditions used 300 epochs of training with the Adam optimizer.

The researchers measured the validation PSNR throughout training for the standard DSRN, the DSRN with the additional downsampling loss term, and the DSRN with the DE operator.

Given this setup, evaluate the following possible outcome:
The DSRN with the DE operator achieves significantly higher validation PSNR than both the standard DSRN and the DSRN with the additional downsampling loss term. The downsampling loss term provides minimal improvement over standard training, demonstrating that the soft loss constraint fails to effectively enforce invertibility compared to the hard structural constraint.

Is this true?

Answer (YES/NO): NO